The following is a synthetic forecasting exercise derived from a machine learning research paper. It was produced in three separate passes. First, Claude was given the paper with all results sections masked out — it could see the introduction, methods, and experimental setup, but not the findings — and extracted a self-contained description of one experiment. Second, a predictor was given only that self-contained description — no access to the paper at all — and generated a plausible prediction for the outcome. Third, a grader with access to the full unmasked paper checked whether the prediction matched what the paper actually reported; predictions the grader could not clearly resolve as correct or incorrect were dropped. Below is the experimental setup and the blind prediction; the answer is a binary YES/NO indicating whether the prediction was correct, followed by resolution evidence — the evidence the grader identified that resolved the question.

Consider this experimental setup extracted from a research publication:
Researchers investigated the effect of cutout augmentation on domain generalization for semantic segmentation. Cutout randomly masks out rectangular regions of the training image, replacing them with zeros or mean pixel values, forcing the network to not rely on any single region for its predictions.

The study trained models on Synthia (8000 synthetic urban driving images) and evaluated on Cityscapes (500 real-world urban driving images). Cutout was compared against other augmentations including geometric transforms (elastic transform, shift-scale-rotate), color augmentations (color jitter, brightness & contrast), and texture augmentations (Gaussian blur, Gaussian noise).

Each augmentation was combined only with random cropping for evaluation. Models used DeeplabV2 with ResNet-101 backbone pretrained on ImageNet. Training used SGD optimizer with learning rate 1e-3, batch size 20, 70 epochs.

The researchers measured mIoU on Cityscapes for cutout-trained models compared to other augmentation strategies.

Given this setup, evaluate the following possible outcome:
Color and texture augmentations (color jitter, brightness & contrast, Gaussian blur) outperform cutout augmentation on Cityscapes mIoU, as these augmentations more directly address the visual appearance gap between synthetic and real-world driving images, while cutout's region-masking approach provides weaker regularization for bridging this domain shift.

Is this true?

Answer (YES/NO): YES